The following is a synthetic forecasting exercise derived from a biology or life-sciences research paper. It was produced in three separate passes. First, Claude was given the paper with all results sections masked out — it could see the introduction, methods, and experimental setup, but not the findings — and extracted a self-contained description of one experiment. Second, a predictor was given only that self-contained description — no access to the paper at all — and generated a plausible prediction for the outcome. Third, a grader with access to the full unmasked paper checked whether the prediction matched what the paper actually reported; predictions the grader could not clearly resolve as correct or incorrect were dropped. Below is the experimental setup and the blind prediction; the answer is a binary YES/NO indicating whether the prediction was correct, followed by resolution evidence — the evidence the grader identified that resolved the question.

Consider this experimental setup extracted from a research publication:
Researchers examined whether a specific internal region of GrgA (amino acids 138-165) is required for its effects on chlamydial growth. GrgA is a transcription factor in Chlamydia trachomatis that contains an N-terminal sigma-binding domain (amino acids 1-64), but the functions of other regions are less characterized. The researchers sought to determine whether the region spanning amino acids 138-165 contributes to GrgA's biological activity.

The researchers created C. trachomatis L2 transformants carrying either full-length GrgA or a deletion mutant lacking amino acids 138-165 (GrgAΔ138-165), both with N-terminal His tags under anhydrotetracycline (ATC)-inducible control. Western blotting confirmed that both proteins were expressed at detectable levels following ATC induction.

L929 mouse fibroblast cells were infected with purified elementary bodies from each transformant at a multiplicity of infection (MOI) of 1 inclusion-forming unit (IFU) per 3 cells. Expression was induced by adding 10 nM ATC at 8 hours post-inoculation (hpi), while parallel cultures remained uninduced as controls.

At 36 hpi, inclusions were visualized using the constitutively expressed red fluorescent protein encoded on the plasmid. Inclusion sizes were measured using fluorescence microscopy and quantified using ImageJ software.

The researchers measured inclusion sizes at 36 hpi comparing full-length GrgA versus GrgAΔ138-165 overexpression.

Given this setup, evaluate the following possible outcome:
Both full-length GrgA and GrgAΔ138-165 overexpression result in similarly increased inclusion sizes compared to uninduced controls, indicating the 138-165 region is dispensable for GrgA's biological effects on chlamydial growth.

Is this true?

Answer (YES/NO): NO